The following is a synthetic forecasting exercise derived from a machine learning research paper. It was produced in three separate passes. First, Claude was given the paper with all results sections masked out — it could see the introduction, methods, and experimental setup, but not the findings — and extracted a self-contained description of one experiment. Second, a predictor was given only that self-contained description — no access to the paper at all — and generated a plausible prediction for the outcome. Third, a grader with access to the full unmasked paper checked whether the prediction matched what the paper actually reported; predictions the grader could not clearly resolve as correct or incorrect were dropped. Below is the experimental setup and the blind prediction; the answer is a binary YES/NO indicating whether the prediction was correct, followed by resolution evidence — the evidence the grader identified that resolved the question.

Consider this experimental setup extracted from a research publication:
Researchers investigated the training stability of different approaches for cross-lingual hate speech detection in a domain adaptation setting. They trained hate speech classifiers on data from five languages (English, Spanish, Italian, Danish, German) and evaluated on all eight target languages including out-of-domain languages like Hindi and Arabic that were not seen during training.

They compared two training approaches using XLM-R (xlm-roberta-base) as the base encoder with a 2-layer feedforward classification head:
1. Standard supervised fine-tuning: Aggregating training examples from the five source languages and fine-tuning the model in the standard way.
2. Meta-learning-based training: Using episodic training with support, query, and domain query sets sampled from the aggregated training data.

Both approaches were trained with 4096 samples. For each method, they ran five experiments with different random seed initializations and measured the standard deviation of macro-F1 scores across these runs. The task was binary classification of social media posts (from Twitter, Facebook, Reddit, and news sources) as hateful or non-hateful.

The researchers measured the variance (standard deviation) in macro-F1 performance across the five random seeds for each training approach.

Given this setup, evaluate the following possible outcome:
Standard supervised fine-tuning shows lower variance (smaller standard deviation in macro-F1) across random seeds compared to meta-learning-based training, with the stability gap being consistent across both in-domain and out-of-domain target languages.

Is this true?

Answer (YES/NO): NO